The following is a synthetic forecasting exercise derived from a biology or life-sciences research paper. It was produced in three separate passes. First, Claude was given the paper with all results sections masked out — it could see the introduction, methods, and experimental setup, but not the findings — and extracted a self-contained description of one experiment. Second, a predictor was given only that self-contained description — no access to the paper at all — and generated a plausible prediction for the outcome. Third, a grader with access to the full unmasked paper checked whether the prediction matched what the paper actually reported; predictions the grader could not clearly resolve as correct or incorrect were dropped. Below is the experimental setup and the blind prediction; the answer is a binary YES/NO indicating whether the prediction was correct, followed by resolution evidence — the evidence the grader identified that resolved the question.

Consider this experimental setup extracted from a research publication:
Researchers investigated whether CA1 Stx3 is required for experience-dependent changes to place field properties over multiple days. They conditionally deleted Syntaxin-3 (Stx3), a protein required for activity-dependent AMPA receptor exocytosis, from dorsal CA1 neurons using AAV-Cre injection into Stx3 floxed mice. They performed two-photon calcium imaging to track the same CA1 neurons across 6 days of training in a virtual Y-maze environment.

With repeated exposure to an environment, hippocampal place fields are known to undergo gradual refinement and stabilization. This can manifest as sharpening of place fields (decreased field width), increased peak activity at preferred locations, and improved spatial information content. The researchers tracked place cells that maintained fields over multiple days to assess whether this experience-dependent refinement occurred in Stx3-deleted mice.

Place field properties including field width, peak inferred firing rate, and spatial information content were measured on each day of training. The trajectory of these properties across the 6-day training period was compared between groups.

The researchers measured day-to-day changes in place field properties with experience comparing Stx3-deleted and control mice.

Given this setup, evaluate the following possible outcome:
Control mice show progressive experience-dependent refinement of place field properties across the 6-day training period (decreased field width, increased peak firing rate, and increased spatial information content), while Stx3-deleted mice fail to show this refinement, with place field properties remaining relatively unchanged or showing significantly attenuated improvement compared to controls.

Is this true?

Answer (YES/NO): NO